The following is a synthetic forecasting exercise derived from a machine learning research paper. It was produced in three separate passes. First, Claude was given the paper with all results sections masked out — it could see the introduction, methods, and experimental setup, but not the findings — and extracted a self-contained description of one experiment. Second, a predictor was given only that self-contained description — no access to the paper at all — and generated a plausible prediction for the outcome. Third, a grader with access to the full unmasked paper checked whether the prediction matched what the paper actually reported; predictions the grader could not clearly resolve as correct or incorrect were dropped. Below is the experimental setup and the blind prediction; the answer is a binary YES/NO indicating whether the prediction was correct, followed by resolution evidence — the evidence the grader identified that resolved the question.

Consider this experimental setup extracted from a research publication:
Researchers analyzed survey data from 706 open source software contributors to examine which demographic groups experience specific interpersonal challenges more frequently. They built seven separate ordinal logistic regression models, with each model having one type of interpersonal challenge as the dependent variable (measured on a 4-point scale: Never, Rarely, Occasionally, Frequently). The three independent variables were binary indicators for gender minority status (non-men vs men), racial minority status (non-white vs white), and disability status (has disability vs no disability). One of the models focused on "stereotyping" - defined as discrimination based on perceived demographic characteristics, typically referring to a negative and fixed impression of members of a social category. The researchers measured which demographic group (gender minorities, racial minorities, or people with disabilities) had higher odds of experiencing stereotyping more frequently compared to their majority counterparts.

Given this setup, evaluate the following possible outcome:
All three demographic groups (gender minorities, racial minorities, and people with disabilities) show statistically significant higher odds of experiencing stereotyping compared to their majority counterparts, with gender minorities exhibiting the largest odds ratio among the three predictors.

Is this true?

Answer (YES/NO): NO